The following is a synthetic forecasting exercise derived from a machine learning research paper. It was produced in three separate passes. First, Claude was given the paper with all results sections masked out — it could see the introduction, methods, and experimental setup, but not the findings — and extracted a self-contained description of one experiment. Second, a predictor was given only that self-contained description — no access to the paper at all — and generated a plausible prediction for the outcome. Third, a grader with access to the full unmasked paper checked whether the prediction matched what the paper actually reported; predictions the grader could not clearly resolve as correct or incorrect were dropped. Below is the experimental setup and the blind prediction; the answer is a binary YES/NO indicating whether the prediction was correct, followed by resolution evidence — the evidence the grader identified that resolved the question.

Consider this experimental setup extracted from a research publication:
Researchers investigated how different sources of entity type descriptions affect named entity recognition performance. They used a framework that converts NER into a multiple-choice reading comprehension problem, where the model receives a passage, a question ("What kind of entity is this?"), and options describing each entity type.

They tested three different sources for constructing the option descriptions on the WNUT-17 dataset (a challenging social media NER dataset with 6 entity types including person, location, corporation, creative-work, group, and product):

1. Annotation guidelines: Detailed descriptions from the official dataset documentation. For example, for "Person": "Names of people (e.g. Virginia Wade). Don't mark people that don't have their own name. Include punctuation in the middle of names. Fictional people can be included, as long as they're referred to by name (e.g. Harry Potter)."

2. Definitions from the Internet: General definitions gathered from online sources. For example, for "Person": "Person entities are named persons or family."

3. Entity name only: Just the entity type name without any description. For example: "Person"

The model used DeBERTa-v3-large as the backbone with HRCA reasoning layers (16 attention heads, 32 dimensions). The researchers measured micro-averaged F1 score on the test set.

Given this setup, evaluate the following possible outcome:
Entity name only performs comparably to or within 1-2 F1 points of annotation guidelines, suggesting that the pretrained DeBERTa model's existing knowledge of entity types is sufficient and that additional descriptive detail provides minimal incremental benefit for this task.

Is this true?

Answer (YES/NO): NO